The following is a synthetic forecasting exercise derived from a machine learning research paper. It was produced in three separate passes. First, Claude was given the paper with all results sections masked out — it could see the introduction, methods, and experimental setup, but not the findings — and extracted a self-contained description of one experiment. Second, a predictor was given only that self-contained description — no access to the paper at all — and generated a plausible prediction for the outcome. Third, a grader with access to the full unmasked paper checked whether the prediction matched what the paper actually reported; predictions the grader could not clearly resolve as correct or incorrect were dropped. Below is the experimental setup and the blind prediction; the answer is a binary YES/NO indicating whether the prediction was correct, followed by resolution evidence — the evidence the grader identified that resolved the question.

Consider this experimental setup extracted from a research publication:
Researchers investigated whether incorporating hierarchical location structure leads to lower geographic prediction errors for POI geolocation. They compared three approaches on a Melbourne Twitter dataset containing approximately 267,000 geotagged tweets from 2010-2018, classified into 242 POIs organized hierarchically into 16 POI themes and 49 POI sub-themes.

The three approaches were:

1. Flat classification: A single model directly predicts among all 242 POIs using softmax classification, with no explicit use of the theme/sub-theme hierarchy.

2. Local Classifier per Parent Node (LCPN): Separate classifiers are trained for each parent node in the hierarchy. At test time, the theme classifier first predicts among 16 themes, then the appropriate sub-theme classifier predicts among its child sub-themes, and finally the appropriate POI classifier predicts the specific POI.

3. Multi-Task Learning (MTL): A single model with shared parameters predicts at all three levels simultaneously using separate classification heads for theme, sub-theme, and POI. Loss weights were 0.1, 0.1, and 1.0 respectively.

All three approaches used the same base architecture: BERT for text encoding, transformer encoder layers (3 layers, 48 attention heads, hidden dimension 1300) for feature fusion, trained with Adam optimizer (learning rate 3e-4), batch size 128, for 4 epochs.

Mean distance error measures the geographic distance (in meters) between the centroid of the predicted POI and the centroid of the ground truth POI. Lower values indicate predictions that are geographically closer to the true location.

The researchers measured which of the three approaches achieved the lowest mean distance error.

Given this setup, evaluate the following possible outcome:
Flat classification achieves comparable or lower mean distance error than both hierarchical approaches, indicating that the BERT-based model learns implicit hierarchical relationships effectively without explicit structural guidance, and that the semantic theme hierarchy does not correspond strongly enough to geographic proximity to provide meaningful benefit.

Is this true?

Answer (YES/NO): YES